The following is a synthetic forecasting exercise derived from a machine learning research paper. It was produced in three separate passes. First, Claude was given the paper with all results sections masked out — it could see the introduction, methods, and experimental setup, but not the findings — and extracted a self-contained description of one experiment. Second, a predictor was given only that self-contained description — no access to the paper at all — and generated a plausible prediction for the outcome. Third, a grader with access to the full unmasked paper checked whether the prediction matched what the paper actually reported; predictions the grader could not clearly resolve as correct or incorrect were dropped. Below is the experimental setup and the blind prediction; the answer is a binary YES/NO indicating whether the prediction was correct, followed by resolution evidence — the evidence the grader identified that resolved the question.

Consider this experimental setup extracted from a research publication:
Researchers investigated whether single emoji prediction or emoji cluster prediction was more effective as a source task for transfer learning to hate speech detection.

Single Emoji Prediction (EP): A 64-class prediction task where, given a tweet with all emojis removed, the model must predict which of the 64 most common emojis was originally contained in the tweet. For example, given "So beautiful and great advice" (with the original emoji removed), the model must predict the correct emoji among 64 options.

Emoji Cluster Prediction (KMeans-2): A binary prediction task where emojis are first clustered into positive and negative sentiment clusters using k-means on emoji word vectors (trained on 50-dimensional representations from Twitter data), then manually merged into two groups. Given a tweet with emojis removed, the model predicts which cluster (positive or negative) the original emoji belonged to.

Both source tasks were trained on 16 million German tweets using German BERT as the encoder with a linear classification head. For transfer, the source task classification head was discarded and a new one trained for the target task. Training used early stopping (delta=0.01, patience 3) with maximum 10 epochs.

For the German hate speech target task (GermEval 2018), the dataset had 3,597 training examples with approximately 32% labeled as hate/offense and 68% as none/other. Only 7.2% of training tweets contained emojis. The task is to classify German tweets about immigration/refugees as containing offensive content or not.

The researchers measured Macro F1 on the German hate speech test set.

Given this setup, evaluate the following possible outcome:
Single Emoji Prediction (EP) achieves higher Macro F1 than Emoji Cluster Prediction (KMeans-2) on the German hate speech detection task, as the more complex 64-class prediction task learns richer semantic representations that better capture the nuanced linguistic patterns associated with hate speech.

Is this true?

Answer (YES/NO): YES